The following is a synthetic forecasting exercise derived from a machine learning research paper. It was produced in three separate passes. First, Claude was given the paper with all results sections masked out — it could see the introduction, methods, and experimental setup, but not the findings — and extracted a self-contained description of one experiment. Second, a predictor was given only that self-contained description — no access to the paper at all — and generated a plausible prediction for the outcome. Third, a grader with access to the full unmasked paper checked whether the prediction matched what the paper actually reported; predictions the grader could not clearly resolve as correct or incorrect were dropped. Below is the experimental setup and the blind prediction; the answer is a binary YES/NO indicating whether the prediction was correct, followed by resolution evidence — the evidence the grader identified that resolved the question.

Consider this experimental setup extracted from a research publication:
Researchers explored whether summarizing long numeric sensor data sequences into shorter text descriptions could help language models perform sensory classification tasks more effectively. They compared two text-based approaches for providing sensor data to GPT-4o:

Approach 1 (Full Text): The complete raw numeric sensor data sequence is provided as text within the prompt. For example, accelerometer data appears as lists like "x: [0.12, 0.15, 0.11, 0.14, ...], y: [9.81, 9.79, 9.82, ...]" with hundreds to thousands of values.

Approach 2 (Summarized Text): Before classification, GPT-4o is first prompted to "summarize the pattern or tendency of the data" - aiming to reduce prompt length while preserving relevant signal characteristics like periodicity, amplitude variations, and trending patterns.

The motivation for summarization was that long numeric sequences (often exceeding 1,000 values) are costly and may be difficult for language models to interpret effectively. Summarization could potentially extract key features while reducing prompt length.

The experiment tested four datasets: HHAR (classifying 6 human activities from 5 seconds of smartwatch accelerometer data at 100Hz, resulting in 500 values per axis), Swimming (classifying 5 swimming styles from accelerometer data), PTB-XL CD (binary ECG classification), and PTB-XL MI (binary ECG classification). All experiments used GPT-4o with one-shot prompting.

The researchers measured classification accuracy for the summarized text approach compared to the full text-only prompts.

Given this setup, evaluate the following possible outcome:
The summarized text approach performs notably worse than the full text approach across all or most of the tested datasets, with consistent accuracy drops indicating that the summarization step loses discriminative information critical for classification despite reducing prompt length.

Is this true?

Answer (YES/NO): YES